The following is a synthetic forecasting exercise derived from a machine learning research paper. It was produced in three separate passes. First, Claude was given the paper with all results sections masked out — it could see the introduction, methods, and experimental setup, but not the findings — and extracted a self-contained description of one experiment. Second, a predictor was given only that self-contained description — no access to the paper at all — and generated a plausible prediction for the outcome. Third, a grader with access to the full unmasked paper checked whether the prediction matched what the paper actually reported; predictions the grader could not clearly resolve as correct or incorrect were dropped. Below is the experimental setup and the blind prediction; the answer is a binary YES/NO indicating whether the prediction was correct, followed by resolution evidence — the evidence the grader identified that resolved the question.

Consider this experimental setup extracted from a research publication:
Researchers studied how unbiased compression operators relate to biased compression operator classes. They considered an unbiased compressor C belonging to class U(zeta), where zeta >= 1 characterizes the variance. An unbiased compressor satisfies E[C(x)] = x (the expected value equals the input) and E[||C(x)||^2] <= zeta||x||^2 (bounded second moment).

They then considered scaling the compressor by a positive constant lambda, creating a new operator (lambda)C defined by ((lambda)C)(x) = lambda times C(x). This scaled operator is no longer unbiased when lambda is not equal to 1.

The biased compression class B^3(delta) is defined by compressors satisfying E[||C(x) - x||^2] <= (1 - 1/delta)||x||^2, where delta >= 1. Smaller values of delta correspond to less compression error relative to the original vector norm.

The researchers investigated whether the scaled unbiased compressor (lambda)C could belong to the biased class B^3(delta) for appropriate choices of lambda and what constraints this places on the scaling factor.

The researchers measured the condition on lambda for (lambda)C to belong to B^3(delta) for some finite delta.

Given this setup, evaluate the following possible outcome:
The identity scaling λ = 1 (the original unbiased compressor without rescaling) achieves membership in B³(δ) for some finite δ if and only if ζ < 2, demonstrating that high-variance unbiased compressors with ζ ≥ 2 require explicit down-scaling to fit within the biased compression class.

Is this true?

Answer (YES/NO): YES